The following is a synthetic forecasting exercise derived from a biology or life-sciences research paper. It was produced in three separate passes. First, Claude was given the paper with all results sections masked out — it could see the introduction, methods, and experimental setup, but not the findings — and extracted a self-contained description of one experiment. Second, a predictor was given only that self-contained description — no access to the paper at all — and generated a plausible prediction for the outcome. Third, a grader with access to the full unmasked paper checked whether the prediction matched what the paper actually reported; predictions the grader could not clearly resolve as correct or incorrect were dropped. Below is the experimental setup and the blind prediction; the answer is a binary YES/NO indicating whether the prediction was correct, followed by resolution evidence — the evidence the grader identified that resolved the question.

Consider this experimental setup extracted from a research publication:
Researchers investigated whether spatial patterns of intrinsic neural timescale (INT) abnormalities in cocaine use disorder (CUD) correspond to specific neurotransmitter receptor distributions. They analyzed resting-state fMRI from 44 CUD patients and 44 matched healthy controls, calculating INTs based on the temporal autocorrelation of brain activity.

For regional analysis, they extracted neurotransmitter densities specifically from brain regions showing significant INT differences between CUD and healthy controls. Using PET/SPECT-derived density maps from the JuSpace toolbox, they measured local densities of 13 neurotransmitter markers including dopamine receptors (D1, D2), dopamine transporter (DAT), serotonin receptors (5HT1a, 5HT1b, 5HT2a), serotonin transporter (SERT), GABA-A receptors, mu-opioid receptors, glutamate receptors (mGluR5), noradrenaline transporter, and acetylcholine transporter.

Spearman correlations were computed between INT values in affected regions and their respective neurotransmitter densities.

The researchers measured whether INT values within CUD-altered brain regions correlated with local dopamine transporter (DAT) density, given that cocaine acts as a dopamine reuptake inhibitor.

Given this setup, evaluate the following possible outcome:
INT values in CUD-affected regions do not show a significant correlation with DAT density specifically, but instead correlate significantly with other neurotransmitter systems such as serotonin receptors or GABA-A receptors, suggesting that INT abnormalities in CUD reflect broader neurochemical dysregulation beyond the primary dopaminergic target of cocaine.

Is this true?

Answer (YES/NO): NO